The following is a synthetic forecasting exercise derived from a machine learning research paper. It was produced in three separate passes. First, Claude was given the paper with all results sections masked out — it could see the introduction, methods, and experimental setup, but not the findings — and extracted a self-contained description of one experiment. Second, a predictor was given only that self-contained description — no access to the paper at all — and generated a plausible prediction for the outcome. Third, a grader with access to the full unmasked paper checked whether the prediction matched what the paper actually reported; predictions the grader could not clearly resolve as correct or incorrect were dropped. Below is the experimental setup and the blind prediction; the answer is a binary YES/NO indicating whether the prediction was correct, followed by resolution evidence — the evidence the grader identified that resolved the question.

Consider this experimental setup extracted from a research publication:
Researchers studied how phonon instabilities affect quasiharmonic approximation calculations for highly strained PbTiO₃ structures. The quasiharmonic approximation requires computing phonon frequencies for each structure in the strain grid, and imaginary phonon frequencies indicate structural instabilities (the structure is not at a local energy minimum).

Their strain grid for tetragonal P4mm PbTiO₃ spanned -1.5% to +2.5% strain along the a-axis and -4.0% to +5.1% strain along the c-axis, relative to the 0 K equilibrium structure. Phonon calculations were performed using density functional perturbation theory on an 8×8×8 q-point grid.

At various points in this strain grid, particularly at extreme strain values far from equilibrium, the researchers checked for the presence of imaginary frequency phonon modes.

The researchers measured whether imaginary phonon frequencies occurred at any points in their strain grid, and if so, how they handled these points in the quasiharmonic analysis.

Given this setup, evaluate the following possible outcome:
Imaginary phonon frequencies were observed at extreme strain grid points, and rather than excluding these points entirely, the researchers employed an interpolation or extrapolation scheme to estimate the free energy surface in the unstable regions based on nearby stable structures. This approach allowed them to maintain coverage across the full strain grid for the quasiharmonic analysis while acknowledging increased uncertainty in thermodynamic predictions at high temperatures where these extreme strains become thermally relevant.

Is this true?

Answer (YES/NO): NO